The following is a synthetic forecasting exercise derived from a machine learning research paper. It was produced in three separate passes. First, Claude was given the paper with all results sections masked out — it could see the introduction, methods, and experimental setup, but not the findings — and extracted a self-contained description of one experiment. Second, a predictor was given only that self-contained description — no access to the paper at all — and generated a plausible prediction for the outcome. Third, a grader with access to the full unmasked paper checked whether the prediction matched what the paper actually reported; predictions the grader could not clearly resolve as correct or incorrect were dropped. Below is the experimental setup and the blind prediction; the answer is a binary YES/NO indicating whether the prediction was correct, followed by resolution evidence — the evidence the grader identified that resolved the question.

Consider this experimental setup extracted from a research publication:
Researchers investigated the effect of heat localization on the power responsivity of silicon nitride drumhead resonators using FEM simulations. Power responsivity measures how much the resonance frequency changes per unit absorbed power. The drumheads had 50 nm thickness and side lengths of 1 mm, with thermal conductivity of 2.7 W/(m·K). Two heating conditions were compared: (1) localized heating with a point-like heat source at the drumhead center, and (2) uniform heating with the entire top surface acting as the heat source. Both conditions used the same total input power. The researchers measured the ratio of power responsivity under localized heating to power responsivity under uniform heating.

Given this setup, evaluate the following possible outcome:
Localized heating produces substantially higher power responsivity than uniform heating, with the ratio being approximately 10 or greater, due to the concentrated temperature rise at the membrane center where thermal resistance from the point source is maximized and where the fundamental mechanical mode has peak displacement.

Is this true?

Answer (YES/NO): NO